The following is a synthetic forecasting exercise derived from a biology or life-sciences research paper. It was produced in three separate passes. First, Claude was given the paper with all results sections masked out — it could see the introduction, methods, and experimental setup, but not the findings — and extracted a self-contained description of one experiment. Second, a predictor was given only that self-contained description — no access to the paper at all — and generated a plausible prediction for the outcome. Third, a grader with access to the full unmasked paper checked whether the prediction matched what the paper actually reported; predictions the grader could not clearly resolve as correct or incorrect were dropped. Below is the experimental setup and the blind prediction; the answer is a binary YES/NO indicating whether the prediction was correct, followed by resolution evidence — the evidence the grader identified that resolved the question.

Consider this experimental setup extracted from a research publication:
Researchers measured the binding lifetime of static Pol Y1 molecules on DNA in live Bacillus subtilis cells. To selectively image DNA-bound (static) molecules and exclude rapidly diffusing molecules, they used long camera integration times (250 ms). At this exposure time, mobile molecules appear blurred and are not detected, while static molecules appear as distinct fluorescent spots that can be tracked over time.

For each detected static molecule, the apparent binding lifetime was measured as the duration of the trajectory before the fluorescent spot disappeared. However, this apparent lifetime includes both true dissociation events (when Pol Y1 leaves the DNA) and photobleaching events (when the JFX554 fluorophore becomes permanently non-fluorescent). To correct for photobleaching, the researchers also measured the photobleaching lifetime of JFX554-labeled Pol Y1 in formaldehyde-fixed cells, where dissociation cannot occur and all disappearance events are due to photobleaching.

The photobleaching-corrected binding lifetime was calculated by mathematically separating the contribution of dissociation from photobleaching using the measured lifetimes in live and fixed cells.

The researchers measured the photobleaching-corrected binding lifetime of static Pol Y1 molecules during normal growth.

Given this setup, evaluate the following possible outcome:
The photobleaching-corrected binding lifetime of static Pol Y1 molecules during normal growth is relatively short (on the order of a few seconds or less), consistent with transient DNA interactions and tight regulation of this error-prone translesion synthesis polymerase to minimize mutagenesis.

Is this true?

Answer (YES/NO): YES